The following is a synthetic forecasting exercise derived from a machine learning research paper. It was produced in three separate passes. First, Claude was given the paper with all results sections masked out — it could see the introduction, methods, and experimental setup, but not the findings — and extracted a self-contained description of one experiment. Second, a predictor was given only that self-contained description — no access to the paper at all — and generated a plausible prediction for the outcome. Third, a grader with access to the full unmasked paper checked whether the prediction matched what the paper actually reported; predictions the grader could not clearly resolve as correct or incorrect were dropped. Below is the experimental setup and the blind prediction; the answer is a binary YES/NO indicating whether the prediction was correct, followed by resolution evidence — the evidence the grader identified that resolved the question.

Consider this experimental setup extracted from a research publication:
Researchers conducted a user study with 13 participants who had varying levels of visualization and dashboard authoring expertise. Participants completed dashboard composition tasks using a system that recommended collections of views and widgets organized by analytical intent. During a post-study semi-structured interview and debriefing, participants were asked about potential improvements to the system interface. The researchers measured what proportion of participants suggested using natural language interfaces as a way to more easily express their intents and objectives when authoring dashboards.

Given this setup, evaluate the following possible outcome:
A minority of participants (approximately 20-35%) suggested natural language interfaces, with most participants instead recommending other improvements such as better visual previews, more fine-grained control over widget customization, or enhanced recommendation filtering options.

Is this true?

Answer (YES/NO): NO